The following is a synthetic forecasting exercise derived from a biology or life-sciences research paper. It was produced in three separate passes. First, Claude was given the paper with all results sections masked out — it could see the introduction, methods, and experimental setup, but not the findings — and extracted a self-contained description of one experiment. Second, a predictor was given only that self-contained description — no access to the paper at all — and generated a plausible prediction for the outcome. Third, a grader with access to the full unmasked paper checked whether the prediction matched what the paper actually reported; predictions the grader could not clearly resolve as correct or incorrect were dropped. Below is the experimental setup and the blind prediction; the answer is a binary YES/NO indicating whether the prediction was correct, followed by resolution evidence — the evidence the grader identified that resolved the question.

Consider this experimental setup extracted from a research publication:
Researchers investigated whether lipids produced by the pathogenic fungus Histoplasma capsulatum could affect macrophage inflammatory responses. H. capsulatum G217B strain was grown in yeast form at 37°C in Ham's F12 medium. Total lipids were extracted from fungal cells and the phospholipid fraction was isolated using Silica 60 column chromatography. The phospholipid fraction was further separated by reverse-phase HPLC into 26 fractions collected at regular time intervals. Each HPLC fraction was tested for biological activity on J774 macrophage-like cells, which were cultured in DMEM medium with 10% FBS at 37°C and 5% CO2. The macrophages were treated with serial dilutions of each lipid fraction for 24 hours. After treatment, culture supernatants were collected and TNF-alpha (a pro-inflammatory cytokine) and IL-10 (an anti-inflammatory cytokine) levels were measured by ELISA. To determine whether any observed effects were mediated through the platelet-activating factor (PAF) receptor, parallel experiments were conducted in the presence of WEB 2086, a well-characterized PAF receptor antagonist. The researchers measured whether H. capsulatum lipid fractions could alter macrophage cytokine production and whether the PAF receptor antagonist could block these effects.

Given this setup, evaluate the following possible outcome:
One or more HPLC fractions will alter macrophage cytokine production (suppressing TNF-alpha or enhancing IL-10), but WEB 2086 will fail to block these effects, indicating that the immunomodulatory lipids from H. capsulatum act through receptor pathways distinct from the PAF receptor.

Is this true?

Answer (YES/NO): NO